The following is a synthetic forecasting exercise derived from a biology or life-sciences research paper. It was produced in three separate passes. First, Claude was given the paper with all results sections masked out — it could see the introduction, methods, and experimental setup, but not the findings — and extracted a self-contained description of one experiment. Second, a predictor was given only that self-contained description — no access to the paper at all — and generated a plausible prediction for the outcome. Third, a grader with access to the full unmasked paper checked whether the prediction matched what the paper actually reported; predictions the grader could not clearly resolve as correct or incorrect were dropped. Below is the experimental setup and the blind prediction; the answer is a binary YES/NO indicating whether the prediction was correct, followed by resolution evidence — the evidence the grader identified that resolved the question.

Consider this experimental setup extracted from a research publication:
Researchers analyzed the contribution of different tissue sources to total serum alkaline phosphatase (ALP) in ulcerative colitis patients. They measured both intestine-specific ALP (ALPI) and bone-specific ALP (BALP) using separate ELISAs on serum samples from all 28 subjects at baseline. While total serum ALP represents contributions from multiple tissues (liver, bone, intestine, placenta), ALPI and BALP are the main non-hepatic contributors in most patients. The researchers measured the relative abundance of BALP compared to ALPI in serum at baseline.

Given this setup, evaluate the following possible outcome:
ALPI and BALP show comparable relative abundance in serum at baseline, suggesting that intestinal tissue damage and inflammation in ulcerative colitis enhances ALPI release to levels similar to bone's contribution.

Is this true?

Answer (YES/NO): NO